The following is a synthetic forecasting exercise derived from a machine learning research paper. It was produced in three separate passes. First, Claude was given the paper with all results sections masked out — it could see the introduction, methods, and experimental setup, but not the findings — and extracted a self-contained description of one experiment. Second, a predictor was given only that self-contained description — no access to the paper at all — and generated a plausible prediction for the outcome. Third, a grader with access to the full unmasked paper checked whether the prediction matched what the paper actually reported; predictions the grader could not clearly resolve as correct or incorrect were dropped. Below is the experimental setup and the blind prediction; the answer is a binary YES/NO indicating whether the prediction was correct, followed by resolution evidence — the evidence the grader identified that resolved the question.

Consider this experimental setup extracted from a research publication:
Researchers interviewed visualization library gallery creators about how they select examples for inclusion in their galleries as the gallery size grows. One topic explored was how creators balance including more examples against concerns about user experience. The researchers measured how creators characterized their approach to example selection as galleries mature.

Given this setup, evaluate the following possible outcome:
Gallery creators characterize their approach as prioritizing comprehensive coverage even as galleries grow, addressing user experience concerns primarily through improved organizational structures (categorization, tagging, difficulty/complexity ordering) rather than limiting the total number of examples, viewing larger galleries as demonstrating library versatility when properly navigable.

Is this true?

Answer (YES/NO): NO